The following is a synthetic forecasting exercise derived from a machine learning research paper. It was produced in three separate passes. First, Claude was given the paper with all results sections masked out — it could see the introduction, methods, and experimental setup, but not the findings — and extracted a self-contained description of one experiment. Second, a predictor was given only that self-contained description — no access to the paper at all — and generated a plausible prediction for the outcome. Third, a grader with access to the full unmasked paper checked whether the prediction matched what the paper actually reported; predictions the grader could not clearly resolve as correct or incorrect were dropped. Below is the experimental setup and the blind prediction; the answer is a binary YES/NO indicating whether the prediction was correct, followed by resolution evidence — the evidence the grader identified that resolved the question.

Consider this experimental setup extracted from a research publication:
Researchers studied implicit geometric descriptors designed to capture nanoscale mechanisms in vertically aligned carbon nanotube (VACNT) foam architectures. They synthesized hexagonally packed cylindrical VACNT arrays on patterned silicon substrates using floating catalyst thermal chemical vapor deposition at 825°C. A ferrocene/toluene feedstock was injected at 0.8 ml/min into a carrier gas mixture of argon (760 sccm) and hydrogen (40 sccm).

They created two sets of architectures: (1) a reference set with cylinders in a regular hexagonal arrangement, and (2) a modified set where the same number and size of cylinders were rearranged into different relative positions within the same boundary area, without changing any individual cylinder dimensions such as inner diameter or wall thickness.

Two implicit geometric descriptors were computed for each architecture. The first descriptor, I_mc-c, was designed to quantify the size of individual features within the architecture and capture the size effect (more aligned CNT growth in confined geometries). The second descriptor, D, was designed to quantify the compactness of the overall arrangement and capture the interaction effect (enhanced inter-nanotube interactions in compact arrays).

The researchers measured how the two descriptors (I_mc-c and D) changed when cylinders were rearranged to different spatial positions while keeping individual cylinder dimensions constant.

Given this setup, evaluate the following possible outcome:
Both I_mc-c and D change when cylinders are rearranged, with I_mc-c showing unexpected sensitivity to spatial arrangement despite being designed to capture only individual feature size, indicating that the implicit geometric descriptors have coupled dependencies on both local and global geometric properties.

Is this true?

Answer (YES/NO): NO